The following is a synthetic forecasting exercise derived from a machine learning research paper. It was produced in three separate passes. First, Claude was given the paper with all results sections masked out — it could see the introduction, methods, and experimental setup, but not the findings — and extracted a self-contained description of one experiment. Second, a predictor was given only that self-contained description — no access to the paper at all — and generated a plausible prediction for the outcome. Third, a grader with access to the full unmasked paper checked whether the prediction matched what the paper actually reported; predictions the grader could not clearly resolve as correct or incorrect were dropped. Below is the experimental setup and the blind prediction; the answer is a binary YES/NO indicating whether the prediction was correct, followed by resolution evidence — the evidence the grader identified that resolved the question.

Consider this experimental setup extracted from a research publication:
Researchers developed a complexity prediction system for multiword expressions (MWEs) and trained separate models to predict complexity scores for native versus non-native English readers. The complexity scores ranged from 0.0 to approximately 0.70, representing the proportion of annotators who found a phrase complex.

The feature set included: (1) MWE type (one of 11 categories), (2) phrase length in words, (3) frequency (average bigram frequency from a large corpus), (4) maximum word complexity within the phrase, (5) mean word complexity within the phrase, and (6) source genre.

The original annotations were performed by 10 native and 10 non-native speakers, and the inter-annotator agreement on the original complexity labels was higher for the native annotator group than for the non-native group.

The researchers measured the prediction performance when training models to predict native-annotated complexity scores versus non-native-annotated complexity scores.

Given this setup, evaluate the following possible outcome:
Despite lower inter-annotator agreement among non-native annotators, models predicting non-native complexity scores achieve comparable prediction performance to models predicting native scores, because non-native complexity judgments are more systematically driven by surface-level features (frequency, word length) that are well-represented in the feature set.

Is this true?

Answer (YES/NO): NO